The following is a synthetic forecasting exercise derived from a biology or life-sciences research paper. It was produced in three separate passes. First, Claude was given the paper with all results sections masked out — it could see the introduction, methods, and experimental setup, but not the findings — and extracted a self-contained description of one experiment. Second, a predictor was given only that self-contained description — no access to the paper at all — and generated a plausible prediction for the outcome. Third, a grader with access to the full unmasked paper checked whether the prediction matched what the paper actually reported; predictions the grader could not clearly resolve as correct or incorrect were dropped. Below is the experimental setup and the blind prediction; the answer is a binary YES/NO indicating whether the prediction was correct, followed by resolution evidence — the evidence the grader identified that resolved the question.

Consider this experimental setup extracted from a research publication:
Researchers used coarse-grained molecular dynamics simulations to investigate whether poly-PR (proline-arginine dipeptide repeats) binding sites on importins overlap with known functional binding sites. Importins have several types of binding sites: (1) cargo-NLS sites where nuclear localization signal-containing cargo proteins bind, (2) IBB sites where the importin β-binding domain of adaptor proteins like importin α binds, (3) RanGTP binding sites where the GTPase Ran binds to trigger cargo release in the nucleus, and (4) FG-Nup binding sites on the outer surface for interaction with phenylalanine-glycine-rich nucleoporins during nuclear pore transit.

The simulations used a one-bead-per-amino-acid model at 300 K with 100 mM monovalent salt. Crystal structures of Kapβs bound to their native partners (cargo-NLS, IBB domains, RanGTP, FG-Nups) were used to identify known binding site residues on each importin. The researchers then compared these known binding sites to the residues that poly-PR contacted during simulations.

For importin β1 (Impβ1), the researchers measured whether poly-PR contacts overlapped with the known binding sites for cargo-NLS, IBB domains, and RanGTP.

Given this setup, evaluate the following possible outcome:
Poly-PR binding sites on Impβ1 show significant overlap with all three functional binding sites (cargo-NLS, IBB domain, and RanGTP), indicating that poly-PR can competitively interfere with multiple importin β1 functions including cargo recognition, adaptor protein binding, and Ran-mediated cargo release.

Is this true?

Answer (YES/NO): YES